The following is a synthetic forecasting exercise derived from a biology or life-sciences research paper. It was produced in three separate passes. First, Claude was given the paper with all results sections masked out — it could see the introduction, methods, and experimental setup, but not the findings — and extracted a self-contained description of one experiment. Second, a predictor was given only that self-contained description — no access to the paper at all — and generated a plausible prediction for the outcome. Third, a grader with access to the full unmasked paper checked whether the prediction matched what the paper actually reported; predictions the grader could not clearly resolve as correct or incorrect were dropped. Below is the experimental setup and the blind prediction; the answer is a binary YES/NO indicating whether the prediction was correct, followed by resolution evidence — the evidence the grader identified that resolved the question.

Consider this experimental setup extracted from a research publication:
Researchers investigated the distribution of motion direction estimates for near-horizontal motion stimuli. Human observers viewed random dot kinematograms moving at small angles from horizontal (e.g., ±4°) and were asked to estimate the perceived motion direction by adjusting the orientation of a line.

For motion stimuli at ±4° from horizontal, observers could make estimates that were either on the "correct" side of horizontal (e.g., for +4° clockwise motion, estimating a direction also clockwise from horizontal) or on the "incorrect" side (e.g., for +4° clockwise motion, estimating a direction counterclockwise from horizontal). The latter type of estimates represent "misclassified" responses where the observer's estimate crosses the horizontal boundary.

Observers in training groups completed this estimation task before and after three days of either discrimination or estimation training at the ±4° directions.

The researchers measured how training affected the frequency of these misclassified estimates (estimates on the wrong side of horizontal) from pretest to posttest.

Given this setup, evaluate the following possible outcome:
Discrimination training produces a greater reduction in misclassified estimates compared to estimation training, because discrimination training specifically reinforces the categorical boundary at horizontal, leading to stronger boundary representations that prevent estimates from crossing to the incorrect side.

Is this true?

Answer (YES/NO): NO